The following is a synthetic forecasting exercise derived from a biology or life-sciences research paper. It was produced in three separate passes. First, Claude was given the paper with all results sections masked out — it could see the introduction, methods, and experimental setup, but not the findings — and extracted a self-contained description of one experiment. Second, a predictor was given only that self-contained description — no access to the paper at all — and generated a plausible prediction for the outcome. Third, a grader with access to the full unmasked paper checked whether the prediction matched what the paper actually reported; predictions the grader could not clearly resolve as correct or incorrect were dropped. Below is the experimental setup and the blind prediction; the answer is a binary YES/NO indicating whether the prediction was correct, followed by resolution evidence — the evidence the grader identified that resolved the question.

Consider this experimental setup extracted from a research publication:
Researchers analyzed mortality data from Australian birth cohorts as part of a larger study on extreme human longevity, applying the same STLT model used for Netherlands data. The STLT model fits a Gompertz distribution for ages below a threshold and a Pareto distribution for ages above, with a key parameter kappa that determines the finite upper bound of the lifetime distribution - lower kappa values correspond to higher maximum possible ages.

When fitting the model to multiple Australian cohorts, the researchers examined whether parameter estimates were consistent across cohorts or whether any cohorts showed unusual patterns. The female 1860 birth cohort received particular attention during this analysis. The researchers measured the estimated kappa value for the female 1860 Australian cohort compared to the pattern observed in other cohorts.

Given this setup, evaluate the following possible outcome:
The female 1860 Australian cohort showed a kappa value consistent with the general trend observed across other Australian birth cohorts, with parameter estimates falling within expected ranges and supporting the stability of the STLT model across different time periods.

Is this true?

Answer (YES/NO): NO